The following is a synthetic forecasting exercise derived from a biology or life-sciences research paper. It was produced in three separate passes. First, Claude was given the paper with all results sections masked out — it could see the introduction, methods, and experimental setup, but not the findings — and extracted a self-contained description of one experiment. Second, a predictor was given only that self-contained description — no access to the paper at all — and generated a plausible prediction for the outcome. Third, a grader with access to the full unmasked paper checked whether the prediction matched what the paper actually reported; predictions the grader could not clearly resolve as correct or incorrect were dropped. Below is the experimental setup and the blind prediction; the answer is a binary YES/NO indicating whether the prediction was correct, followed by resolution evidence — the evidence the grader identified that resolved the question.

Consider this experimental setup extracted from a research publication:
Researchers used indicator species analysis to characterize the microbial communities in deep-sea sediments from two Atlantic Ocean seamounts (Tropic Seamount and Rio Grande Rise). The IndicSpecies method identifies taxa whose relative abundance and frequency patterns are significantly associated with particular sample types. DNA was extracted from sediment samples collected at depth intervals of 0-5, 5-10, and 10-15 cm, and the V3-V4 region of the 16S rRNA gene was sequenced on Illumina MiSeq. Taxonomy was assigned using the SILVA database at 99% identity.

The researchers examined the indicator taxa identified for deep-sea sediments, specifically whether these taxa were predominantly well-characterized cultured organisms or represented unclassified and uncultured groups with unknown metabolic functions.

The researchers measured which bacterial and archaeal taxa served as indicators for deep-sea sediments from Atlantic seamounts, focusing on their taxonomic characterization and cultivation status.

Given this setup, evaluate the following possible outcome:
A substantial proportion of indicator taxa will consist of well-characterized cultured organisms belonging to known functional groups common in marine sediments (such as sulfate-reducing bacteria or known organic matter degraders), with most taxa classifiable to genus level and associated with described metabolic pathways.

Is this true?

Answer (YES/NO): NO